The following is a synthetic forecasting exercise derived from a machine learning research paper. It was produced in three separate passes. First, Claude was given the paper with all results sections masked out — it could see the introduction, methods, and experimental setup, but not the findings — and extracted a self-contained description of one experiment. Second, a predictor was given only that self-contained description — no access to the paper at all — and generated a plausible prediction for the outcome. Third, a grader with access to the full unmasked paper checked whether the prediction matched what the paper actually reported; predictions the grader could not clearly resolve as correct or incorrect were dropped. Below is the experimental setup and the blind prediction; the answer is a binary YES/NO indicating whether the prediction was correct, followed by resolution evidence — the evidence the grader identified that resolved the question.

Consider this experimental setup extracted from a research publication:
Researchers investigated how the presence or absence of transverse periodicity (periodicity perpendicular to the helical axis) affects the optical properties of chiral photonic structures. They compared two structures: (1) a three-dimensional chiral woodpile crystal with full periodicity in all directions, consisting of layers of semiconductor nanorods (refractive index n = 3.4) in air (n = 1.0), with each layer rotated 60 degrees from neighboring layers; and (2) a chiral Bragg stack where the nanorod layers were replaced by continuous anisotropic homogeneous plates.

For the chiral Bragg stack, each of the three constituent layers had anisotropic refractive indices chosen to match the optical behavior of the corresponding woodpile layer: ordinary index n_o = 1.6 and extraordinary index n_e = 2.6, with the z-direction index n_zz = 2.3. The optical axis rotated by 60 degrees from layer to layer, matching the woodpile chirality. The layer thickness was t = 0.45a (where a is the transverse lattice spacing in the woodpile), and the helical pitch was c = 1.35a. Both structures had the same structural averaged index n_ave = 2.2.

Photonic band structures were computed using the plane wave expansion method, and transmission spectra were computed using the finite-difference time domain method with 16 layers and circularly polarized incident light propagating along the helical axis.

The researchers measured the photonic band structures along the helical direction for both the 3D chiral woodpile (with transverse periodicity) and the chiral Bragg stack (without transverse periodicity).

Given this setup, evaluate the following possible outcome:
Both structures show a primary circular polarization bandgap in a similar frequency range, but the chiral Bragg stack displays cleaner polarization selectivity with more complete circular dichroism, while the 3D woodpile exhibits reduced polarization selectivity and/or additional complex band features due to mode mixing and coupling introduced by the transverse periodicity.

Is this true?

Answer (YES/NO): NO